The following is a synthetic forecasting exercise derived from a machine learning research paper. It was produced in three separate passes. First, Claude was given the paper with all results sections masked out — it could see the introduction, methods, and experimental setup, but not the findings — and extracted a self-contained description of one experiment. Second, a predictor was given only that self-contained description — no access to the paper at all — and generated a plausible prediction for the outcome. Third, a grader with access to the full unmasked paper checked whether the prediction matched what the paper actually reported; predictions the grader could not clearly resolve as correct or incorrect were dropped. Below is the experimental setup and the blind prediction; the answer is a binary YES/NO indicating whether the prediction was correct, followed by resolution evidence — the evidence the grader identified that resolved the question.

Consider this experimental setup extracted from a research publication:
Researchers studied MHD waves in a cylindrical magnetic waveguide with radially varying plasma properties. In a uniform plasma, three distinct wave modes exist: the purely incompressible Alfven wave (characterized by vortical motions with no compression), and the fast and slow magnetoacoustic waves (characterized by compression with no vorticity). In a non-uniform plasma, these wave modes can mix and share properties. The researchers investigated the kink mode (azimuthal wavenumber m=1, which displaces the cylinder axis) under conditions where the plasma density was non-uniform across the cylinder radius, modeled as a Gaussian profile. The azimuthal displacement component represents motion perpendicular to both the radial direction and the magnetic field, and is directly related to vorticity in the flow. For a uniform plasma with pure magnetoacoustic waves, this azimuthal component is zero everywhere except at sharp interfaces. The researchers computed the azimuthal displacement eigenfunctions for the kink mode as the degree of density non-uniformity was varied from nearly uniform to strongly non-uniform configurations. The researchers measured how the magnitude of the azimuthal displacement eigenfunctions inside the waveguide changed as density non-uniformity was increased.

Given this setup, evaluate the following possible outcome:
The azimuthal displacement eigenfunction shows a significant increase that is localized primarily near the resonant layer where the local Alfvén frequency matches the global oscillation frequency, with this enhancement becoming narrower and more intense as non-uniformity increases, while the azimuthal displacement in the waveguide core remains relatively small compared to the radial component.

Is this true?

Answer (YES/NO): NO